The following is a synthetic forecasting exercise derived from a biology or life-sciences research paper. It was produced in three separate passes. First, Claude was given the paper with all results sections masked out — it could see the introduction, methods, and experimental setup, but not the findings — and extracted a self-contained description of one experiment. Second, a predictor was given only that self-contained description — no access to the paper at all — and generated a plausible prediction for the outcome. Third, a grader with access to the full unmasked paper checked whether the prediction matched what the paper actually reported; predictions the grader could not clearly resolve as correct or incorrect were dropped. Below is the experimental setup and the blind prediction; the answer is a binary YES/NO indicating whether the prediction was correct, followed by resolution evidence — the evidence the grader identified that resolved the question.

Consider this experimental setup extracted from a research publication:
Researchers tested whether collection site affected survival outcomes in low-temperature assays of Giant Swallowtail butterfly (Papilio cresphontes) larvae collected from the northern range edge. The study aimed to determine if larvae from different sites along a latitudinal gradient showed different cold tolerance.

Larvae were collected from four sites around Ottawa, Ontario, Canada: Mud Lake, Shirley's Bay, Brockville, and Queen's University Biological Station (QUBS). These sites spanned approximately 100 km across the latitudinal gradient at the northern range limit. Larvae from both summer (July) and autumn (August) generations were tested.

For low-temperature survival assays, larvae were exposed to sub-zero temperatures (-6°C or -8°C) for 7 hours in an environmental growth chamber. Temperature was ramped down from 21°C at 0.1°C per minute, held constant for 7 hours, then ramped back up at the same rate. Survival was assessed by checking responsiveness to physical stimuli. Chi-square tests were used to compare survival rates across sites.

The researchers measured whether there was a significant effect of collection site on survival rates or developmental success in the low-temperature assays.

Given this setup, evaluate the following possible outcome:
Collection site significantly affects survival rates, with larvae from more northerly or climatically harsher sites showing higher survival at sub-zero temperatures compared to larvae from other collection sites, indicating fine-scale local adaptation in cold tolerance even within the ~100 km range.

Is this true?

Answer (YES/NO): NO